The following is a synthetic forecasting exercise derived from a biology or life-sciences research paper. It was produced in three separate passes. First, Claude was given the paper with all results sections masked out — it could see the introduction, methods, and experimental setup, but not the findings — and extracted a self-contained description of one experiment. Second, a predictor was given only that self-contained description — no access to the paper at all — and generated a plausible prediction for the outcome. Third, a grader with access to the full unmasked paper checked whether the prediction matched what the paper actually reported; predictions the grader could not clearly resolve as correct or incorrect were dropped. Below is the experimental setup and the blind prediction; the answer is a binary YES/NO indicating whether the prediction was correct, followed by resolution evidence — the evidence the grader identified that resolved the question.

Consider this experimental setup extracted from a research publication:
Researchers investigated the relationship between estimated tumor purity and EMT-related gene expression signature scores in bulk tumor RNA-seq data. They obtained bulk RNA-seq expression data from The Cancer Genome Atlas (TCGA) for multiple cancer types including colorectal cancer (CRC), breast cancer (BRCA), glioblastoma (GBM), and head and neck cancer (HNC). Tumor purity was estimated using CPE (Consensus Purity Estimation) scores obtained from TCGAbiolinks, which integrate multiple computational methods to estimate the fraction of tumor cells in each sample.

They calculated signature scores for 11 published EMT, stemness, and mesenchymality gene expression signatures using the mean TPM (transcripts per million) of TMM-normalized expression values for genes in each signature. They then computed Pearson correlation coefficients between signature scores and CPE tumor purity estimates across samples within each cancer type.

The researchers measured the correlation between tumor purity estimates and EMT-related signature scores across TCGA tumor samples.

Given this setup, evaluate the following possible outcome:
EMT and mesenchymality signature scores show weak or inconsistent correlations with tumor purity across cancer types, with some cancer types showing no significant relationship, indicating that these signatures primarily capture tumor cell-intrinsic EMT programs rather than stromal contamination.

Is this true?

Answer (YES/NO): NO